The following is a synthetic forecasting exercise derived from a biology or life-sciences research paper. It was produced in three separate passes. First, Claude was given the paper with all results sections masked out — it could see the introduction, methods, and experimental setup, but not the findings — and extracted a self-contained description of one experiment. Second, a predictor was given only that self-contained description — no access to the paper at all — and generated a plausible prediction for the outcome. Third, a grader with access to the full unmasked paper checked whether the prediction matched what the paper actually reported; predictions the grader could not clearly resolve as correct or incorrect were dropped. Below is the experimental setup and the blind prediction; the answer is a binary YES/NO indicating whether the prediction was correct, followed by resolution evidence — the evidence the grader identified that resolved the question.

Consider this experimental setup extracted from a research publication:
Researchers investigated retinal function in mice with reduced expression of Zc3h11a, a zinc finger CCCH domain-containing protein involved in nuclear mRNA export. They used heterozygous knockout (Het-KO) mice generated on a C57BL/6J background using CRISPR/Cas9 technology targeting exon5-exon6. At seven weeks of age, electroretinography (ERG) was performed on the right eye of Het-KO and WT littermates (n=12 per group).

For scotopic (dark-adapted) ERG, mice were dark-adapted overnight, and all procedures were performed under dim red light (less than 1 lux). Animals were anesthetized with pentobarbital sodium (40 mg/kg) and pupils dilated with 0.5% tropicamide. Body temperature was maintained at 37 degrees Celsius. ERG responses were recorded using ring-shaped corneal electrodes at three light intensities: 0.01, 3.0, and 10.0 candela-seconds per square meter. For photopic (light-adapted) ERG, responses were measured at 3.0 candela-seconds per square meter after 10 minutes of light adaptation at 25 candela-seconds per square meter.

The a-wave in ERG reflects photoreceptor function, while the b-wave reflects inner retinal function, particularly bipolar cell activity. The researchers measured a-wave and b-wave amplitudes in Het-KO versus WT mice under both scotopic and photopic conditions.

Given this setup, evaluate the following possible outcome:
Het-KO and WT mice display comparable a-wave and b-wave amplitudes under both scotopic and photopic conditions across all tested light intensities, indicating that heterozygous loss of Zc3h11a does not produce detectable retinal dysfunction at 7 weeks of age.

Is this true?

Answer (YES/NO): NO